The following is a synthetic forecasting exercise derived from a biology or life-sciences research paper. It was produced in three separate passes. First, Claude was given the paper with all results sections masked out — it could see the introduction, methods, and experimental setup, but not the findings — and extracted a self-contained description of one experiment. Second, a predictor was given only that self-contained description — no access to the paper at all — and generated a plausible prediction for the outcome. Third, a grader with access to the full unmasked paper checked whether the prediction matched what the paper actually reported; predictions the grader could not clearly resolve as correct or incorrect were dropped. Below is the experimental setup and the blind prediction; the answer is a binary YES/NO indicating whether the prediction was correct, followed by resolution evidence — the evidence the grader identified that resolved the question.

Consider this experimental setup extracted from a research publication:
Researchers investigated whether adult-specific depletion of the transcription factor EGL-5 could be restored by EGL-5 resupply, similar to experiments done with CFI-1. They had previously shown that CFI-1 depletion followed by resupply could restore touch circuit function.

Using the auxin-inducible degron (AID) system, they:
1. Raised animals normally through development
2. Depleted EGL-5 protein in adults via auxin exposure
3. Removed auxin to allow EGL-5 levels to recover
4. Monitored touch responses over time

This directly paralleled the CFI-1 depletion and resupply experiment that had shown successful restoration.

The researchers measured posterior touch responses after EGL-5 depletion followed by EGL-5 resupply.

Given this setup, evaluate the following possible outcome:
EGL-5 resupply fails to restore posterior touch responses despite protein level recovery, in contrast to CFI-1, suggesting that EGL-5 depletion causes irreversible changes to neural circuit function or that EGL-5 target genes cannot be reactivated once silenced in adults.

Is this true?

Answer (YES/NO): YES